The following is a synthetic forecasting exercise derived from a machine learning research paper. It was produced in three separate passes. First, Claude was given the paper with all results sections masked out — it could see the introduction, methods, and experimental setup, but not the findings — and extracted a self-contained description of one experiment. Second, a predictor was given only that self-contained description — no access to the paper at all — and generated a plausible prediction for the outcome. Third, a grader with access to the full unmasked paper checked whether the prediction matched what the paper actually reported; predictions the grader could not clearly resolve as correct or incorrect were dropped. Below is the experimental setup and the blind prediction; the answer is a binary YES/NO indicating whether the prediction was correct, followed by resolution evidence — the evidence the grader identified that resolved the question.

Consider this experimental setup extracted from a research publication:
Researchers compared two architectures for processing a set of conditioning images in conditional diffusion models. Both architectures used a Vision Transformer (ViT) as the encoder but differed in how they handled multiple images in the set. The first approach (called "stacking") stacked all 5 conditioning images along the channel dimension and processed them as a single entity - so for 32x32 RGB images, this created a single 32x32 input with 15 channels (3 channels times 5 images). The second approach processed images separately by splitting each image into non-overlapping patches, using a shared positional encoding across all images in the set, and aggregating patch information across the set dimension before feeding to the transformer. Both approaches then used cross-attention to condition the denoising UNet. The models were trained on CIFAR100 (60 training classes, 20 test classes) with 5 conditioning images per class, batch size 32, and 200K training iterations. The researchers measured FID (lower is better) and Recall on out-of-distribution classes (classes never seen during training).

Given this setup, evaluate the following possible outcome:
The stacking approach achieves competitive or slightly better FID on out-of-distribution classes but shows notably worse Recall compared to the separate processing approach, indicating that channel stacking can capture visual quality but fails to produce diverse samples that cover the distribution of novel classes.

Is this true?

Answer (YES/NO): NO